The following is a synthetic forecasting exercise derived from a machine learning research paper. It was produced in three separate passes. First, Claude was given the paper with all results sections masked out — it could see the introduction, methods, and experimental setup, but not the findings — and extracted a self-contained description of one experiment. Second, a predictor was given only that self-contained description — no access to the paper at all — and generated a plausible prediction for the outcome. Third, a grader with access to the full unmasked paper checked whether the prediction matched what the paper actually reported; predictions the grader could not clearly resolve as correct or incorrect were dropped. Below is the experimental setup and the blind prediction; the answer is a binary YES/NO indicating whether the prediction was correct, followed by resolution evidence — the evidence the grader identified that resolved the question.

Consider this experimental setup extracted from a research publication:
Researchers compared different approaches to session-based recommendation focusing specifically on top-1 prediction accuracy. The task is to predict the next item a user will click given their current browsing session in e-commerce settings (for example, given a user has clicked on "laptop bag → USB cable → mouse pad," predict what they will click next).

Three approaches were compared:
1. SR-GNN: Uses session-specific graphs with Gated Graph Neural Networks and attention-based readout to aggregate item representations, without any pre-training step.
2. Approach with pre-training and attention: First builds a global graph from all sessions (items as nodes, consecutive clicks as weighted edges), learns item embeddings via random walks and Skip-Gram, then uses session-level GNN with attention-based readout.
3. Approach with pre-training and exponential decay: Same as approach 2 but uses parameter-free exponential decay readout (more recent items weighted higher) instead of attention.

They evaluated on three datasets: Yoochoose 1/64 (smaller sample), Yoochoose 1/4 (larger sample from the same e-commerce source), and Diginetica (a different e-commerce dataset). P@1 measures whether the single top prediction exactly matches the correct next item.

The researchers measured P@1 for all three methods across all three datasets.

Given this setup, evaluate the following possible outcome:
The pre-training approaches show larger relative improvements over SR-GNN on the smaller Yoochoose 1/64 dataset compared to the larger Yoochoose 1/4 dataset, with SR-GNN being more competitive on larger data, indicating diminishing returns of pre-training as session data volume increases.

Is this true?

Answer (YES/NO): NO